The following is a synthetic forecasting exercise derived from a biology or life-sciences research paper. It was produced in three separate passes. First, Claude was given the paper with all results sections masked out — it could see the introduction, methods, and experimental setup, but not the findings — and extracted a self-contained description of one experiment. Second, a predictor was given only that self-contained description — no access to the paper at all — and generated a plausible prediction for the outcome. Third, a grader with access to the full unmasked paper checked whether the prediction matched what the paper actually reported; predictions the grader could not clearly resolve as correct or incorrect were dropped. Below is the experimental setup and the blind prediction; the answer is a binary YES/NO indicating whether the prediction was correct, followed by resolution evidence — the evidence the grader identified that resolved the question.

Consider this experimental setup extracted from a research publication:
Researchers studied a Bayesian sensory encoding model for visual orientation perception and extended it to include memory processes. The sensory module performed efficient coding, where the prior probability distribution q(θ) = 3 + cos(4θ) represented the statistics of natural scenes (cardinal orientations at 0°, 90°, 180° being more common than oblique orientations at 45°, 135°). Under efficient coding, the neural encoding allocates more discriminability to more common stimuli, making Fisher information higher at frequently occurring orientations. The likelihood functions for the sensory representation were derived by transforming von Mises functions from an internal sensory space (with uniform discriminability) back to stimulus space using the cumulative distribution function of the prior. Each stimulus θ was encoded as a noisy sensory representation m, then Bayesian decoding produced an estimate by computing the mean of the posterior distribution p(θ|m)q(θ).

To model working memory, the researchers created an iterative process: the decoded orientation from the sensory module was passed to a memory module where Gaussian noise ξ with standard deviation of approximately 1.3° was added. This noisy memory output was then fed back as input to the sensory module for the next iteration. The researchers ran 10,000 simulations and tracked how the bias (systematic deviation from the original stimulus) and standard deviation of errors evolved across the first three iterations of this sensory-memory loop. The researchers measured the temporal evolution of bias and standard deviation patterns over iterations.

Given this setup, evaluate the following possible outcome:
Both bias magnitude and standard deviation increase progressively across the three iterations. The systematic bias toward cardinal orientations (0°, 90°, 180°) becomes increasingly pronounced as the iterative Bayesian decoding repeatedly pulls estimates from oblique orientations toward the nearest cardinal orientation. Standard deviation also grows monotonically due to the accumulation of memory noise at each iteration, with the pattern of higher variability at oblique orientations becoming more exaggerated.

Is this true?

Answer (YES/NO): NO